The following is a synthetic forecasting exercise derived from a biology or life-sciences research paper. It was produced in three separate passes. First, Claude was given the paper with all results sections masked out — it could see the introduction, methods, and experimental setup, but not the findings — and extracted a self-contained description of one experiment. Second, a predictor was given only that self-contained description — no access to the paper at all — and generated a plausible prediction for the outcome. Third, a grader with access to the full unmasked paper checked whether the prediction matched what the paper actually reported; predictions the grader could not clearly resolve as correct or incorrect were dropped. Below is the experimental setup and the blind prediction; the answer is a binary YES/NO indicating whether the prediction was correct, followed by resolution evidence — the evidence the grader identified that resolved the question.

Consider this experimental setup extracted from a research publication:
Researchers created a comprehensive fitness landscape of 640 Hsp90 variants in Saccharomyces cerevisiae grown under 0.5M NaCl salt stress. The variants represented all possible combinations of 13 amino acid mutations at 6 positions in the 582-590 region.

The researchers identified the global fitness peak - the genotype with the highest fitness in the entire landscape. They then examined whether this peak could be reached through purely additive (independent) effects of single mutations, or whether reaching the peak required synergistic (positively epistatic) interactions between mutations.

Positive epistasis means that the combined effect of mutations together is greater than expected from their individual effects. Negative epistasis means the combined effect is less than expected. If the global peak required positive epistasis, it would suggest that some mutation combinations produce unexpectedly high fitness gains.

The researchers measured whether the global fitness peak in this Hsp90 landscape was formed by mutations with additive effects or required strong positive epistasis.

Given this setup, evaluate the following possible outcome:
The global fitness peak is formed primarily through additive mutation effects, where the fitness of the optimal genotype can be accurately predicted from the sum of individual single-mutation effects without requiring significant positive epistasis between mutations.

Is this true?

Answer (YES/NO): NO